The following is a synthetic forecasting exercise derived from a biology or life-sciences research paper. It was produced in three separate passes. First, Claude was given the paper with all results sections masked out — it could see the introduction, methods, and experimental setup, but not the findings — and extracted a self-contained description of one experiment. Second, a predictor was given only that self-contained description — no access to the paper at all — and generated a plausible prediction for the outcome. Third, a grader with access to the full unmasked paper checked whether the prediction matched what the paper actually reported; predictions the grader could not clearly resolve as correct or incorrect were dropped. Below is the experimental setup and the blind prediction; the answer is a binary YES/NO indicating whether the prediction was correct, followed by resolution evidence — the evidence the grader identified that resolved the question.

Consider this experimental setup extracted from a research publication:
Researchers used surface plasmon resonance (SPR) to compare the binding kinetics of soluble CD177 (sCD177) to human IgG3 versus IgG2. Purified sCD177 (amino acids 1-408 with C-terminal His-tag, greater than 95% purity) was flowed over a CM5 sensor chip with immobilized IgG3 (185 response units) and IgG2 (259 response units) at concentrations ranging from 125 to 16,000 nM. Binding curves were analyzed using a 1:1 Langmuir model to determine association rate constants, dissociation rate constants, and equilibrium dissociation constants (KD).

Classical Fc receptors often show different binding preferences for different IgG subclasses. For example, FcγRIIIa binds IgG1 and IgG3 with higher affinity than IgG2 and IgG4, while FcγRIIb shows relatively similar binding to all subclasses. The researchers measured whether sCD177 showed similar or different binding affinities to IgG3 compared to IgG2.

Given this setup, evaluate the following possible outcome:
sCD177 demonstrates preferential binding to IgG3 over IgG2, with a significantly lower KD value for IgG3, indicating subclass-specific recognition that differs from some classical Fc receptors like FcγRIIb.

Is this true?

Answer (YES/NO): NO